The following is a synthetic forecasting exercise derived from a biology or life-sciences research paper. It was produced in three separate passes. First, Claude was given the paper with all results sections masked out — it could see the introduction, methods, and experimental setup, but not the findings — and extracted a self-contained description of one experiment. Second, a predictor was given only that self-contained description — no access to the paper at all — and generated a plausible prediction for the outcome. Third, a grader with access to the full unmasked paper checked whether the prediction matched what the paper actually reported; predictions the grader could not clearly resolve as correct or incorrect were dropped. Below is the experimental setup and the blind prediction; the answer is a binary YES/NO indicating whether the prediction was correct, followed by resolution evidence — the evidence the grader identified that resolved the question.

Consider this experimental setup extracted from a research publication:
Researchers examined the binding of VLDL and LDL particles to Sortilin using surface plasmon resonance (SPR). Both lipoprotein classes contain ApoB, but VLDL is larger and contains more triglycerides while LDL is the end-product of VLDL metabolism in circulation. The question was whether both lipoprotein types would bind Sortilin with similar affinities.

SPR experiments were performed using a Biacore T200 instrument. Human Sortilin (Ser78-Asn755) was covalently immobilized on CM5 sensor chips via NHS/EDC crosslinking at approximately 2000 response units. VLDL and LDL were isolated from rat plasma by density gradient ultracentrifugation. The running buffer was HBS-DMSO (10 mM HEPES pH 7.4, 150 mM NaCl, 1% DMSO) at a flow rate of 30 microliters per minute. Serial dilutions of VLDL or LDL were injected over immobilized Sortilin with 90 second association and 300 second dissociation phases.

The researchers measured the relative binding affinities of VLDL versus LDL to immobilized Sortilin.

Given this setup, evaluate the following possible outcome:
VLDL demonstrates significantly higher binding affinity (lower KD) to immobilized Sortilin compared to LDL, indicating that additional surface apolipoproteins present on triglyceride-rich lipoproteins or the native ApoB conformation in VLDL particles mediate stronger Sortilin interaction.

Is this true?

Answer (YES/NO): NO